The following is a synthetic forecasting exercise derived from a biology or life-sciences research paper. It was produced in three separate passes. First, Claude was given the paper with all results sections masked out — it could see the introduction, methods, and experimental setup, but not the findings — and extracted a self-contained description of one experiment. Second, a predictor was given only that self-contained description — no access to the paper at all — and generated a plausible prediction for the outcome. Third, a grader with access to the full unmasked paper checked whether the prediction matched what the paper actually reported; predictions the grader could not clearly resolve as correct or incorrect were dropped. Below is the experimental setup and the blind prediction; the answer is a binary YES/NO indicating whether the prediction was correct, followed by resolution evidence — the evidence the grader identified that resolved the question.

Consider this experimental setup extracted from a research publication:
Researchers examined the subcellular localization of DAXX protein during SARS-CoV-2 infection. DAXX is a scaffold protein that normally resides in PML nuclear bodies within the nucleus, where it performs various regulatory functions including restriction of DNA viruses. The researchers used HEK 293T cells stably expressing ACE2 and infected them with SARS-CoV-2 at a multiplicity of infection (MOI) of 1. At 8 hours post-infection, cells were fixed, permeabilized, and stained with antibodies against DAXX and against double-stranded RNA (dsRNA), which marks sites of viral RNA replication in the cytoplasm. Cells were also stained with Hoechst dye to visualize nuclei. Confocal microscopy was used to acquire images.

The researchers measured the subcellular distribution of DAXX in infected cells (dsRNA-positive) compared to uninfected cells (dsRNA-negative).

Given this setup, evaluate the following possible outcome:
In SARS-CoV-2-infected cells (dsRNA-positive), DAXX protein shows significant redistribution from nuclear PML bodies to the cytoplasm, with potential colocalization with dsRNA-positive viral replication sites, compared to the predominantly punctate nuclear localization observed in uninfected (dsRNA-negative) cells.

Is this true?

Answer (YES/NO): YES